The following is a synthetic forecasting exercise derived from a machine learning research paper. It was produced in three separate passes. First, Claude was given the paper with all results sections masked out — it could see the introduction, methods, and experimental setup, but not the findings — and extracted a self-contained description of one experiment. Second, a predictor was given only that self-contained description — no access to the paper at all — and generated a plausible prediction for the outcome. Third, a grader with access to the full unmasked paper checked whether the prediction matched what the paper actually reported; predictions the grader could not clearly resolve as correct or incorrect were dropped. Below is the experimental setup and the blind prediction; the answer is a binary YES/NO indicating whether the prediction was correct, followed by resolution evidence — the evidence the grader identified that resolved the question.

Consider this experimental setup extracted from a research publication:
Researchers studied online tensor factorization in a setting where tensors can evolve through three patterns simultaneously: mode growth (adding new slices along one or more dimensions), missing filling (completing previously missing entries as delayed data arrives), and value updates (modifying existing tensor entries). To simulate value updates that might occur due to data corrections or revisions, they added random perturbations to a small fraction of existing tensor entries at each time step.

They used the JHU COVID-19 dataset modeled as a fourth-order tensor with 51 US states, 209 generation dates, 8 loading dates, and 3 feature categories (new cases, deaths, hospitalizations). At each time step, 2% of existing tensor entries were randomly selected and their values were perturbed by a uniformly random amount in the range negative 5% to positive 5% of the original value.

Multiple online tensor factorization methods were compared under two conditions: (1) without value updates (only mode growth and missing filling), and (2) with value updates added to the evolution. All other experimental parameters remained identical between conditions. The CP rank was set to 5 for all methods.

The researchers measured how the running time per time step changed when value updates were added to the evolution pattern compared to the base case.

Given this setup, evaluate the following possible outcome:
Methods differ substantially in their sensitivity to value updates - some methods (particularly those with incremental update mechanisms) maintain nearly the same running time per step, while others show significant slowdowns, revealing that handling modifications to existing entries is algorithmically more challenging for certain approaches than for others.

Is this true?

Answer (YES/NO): NO